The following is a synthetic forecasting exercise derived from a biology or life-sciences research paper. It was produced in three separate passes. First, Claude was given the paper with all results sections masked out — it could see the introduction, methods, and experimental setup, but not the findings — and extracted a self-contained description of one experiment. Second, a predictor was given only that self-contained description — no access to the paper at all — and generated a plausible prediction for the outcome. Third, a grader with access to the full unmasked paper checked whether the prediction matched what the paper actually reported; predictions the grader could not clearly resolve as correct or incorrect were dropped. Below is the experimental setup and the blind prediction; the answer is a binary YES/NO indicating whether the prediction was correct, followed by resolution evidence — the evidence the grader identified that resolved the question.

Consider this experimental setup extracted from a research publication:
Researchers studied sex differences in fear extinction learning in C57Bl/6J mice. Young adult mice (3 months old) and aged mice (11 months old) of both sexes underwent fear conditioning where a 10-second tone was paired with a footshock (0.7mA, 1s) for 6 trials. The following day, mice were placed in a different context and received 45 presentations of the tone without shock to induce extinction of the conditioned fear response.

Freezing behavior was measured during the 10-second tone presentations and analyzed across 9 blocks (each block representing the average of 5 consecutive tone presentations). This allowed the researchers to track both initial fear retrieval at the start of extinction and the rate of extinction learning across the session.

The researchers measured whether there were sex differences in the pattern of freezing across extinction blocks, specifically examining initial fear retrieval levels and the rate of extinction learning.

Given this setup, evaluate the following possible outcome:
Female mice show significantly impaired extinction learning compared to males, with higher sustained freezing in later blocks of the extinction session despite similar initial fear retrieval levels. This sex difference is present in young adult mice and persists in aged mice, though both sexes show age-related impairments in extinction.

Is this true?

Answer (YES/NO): NO